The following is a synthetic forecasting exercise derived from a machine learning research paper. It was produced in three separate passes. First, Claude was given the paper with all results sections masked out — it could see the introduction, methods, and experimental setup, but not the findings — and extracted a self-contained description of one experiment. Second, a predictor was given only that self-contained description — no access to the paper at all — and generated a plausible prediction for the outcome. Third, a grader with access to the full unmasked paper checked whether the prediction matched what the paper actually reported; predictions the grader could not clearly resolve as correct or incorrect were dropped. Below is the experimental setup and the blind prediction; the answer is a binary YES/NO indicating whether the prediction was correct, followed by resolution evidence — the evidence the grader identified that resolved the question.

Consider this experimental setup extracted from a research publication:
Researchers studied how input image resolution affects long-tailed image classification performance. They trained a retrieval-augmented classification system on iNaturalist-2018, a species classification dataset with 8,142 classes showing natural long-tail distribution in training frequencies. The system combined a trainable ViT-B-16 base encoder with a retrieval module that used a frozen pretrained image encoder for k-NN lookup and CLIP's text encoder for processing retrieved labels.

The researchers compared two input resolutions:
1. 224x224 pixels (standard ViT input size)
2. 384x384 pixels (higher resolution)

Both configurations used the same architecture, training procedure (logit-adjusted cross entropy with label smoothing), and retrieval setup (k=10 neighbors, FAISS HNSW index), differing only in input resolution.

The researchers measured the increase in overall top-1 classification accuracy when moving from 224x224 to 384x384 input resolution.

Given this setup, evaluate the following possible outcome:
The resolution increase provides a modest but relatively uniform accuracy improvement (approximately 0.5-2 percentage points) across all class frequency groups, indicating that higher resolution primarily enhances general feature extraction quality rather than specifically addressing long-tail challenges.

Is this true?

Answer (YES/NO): NO